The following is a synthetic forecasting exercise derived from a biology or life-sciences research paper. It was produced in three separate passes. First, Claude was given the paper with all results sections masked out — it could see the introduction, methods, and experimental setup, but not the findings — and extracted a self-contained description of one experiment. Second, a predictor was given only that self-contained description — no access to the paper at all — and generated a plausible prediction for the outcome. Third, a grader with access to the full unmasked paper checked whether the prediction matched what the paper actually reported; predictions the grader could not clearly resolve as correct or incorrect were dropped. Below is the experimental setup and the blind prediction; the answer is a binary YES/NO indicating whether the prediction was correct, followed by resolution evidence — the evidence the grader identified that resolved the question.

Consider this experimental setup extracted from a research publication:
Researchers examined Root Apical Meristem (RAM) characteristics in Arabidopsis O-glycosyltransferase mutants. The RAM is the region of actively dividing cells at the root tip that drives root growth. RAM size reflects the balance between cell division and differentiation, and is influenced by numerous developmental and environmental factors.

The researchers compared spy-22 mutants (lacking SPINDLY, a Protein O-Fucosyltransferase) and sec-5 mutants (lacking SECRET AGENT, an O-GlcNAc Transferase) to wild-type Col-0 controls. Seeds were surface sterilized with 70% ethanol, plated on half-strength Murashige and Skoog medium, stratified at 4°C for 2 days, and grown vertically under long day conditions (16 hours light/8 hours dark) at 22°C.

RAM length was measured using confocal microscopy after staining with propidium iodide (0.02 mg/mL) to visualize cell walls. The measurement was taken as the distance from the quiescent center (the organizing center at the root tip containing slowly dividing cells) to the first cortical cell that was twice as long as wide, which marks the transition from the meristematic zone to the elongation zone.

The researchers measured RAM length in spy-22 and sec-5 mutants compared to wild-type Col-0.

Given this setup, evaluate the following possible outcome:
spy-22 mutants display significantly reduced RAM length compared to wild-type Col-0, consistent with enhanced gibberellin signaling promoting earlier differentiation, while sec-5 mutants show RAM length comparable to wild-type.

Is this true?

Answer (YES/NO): NO